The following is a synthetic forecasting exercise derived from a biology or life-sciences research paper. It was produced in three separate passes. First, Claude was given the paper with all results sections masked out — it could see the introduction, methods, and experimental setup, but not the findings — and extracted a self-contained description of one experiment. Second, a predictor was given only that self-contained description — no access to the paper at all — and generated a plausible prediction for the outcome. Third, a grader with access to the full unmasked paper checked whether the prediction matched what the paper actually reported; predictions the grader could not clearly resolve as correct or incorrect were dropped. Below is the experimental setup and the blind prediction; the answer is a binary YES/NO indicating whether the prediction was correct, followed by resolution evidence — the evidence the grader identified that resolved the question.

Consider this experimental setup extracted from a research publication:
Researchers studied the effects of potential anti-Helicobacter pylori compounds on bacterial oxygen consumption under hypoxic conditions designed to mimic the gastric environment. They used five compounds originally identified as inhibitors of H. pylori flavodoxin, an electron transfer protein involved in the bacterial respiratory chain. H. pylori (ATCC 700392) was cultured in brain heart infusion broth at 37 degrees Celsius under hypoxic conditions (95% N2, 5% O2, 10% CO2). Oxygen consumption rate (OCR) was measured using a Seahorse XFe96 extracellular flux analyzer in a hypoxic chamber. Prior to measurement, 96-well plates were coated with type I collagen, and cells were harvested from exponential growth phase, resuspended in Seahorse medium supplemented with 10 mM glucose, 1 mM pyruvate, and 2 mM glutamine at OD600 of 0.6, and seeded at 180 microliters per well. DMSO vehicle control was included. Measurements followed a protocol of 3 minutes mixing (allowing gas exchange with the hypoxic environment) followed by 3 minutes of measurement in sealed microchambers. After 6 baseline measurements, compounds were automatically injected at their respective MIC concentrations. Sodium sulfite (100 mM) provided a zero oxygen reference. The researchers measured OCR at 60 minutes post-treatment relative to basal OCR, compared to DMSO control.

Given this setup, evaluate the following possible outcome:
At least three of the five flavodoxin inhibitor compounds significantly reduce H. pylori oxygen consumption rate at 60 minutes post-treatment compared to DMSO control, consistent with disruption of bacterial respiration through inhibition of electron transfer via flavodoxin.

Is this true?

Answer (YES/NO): YES